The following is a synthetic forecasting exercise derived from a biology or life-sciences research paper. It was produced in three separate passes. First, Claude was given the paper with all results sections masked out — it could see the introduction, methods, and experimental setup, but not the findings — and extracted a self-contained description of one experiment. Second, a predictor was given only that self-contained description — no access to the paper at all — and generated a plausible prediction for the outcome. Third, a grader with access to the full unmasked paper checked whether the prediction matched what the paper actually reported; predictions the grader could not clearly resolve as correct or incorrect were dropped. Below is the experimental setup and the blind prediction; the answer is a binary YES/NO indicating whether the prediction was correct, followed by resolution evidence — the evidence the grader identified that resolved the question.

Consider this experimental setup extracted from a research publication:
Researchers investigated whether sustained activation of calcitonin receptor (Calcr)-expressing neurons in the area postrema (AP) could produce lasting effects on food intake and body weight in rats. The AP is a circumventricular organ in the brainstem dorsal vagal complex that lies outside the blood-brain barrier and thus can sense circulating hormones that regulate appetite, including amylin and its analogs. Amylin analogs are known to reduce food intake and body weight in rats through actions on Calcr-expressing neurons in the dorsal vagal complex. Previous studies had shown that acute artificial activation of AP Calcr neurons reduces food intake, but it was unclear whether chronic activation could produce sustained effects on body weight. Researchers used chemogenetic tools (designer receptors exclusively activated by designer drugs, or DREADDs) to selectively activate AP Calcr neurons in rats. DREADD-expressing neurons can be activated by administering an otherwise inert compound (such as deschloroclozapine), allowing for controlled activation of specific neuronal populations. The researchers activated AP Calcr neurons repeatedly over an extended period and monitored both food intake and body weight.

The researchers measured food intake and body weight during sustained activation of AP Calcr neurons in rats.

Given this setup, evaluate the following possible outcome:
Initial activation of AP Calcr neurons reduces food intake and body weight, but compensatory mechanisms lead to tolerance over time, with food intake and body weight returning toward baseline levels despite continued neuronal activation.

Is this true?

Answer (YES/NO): NO